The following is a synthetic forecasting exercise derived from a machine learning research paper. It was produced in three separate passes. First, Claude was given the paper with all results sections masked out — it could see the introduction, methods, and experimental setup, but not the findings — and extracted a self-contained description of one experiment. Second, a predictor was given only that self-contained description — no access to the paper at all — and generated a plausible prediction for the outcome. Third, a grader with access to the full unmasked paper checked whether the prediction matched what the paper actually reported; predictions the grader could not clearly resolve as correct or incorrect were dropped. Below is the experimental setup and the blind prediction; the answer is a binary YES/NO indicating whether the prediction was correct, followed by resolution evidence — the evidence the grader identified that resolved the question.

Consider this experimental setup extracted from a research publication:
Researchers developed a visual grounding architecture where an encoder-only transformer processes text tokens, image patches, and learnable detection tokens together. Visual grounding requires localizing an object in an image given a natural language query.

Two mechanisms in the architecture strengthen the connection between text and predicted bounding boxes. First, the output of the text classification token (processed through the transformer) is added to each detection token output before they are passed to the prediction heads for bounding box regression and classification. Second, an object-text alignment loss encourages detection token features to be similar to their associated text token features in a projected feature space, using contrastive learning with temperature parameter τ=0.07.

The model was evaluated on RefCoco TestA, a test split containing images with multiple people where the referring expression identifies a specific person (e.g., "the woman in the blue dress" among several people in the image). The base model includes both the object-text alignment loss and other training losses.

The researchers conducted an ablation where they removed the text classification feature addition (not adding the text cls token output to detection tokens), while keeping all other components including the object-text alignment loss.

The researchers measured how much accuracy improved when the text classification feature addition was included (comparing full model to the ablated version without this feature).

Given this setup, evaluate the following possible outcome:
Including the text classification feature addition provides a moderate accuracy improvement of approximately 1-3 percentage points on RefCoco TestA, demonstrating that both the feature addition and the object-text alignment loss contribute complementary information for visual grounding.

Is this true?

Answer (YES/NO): NO